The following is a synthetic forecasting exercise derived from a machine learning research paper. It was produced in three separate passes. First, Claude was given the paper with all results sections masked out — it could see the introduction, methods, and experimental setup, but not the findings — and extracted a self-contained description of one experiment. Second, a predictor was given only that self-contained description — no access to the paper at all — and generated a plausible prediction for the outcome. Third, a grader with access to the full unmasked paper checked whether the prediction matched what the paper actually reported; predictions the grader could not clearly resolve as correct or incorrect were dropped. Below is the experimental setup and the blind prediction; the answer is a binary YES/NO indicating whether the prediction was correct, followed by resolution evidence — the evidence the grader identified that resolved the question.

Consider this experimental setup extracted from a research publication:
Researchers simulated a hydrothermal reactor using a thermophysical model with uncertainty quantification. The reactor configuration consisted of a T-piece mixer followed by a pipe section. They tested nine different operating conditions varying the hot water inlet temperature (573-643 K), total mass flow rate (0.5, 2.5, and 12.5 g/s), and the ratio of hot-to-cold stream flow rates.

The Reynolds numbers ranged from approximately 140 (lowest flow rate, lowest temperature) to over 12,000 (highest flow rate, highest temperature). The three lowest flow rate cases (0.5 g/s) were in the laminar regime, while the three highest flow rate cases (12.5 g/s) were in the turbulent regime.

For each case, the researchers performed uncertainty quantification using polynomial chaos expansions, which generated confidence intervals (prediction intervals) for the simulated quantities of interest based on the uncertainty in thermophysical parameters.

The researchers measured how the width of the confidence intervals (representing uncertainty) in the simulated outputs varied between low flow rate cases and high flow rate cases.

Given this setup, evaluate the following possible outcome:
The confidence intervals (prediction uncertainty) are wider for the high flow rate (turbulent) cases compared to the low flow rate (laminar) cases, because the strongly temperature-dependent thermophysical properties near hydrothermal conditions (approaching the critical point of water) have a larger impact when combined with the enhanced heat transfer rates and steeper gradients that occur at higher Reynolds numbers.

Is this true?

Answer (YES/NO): NO